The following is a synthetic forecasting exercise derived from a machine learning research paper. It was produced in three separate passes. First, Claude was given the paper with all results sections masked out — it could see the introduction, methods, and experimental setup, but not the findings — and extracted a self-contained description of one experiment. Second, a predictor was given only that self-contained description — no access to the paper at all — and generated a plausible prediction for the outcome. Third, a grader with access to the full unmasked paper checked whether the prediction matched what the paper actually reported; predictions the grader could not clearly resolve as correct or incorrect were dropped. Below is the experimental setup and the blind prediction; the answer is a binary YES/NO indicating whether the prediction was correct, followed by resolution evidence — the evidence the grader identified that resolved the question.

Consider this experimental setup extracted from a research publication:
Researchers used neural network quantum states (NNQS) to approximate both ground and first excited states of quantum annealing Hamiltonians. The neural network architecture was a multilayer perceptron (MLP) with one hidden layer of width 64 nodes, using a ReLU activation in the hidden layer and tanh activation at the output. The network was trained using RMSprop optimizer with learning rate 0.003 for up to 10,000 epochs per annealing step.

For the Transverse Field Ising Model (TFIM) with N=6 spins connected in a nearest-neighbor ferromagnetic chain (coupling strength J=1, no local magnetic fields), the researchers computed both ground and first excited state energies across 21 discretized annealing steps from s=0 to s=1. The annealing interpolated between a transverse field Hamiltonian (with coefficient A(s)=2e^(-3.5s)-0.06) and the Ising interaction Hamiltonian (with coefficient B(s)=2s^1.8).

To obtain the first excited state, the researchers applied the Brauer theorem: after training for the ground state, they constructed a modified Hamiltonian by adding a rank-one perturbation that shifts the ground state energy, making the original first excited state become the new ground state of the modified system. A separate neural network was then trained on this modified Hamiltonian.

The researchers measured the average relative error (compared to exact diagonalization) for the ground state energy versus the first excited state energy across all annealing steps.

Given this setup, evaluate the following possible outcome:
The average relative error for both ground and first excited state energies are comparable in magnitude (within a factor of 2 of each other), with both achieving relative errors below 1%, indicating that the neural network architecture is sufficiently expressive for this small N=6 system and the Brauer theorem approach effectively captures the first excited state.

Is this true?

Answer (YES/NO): YES